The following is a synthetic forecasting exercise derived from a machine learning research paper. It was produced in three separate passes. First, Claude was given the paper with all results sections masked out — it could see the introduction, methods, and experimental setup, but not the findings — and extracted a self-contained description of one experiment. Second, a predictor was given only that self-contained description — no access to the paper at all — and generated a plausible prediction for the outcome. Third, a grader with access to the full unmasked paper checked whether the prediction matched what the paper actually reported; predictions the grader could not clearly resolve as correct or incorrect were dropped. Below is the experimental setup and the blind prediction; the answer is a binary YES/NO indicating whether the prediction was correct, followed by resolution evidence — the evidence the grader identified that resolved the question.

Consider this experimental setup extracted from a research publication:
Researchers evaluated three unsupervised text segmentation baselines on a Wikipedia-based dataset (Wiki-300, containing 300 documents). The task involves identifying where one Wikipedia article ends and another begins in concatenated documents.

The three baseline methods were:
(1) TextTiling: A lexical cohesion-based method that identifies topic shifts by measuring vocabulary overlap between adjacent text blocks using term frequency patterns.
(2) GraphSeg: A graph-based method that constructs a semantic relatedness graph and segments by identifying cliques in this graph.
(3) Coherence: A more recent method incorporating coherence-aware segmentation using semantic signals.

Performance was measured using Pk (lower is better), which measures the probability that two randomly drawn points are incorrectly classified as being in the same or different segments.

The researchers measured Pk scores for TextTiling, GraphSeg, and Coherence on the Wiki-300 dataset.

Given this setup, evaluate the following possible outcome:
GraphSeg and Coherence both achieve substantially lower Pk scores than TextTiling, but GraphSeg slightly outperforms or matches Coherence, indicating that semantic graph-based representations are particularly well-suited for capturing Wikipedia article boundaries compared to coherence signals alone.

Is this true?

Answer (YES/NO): NO